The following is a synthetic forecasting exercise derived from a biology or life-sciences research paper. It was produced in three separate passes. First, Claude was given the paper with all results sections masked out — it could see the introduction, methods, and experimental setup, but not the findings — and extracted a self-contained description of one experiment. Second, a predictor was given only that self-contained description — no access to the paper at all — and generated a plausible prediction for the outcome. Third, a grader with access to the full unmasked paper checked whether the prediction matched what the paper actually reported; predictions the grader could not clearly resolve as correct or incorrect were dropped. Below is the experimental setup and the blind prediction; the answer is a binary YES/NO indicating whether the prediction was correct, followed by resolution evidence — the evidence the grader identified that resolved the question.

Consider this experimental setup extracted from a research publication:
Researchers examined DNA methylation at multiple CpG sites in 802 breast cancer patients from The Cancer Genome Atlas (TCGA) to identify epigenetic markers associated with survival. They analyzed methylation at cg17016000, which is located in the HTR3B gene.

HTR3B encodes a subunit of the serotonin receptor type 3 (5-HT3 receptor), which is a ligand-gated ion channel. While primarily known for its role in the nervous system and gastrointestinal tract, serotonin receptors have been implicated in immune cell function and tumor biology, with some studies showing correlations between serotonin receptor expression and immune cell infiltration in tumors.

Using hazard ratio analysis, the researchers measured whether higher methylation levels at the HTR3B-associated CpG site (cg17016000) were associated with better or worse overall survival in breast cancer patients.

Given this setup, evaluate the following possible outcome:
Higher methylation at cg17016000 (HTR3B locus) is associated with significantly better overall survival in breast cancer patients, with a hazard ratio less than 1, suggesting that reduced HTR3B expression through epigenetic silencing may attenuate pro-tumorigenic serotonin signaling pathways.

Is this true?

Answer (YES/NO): YES